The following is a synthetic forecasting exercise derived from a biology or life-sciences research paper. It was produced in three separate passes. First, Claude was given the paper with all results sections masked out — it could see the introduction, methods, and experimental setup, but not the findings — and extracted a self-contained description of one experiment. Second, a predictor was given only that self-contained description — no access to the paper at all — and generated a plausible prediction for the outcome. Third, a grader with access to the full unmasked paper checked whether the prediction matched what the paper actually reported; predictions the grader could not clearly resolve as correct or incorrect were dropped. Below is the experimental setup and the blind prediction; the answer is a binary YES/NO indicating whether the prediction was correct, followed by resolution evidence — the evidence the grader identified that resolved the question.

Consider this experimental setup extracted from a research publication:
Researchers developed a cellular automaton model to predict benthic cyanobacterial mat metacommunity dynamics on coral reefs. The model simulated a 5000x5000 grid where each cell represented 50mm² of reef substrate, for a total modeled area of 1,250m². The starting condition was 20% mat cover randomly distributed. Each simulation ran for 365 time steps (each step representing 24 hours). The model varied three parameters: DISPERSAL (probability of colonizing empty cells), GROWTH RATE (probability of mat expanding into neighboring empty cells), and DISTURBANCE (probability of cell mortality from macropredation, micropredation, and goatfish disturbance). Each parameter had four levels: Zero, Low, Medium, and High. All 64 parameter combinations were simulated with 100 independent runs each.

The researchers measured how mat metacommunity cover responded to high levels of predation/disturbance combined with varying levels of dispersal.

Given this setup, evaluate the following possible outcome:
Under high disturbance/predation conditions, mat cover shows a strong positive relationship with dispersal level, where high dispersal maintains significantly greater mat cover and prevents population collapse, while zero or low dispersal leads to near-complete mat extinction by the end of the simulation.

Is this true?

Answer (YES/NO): YES